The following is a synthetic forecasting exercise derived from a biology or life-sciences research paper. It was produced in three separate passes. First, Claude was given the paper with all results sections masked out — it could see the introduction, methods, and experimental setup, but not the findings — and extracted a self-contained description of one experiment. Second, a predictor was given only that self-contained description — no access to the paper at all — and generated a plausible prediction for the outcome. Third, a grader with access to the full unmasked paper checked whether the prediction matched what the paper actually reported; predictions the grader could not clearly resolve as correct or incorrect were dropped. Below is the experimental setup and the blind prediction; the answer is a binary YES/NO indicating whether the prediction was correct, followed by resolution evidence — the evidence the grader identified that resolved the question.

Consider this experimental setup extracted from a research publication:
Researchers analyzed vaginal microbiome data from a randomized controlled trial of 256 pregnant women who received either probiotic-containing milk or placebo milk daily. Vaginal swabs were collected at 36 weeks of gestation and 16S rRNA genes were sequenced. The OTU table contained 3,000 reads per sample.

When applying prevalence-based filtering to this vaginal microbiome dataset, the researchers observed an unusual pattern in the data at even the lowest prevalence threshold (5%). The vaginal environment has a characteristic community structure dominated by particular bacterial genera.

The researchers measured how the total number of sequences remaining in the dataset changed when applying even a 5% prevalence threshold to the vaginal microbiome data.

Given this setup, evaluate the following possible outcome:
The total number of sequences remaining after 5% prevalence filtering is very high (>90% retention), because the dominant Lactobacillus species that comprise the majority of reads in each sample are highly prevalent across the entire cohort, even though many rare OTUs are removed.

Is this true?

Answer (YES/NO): NO